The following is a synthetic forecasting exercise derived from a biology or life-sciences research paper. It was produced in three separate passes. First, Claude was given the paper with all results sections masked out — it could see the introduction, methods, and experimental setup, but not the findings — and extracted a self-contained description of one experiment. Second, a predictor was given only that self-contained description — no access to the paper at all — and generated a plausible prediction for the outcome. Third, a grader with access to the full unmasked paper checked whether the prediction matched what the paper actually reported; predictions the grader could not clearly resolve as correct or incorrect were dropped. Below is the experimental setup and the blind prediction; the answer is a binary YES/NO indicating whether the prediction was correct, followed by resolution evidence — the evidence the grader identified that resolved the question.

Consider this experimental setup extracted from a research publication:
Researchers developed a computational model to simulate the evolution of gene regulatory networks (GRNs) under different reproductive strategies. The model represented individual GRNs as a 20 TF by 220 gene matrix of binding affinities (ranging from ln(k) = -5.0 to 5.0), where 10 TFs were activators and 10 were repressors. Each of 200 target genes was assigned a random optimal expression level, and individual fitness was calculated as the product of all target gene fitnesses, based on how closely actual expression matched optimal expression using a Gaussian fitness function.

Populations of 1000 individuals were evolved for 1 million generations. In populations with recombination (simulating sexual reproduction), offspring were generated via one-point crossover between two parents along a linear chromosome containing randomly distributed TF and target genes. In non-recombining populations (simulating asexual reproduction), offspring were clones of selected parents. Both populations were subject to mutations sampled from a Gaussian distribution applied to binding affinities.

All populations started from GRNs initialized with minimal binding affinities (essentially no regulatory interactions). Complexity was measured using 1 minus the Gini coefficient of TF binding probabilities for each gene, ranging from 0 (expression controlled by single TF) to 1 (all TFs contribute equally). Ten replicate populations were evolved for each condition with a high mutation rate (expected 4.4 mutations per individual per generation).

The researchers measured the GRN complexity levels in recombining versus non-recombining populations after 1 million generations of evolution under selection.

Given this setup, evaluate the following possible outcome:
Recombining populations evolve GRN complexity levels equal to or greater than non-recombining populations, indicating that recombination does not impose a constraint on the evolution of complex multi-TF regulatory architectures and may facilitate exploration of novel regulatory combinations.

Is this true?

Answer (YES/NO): YES